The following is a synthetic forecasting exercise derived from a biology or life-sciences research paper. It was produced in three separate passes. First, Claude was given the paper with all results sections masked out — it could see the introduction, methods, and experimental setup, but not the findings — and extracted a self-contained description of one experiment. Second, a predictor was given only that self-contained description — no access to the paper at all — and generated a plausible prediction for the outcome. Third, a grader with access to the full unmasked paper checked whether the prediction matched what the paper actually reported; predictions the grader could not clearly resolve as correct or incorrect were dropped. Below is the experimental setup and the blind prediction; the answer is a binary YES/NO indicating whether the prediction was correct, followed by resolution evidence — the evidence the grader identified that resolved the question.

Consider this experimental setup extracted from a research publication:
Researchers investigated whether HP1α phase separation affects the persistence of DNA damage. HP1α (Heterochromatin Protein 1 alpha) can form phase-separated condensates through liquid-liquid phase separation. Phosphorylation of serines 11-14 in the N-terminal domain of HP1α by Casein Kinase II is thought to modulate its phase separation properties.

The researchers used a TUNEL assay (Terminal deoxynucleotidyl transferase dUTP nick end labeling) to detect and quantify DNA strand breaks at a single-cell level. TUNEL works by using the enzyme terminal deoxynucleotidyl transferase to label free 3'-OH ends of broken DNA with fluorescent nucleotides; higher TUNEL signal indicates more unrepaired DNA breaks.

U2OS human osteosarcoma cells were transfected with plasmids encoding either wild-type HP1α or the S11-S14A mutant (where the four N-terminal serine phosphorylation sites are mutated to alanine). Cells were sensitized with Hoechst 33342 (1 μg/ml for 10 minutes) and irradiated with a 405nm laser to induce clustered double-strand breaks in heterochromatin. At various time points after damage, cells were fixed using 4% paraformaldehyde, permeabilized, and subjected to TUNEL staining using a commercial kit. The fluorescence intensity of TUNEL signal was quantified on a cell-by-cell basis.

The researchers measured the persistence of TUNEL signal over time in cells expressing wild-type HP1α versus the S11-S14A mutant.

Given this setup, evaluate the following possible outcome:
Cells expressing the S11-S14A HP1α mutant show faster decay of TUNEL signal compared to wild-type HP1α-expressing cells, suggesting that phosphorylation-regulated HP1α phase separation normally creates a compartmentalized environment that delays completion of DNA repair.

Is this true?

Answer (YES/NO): NO